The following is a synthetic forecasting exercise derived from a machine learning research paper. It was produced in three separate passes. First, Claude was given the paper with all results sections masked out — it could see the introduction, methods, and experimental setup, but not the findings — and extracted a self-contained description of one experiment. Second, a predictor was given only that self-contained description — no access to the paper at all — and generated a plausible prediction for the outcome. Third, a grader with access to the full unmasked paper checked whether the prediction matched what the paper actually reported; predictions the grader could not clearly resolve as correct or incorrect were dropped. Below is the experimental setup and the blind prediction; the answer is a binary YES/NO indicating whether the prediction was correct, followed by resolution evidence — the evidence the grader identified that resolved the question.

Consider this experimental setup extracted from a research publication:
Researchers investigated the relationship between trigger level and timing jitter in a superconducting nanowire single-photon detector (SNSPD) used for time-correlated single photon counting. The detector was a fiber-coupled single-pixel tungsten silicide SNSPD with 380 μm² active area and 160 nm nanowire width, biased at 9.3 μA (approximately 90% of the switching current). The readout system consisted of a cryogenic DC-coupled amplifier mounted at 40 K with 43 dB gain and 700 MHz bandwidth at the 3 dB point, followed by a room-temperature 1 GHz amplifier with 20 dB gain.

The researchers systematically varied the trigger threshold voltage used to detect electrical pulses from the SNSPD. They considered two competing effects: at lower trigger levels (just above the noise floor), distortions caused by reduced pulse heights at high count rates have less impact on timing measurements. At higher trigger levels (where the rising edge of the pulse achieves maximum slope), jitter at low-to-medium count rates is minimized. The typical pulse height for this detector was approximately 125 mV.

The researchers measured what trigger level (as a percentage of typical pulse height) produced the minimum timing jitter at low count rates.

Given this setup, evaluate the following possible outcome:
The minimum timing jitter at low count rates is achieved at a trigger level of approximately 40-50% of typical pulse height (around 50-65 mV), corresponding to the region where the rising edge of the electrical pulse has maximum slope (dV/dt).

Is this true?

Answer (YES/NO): YES